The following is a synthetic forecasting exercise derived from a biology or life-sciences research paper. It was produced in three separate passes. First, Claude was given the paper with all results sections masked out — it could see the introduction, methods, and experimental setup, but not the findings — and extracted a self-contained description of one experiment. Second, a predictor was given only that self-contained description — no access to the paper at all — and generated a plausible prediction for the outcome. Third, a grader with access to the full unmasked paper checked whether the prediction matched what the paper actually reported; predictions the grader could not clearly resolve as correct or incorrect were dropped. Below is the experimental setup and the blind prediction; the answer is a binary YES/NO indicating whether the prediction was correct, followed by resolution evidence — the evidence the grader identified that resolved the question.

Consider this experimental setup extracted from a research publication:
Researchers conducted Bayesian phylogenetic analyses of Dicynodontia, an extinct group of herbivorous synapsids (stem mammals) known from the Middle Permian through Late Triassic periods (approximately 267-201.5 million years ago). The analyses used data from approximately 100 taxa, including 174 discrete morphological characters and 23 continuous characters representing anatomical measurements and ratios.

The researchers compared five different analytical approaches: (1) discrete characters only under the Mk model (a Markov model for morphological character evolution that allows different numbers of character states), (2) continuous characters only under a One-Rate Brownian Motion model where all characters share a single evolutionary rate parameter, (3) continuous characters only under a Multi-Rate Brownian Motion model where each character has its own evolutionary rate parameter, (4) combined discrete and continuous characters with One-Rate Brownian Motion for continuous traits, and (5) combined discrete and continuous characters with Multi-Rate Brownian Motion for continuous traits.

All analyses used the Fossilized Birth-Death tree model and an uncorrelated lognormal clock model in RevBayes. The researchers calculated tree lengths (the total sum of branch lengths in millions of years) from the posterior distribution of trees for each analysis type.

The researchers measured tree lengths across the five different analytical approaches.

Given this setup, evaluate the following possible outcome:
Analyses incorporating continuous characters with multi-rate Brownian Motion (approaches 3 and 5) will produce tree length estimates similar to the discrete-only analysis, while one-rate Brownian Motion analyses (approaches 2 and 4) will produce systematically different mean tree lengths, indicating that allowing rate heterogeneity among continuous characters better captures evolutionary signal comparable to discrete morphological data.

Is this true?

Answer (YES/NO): NO